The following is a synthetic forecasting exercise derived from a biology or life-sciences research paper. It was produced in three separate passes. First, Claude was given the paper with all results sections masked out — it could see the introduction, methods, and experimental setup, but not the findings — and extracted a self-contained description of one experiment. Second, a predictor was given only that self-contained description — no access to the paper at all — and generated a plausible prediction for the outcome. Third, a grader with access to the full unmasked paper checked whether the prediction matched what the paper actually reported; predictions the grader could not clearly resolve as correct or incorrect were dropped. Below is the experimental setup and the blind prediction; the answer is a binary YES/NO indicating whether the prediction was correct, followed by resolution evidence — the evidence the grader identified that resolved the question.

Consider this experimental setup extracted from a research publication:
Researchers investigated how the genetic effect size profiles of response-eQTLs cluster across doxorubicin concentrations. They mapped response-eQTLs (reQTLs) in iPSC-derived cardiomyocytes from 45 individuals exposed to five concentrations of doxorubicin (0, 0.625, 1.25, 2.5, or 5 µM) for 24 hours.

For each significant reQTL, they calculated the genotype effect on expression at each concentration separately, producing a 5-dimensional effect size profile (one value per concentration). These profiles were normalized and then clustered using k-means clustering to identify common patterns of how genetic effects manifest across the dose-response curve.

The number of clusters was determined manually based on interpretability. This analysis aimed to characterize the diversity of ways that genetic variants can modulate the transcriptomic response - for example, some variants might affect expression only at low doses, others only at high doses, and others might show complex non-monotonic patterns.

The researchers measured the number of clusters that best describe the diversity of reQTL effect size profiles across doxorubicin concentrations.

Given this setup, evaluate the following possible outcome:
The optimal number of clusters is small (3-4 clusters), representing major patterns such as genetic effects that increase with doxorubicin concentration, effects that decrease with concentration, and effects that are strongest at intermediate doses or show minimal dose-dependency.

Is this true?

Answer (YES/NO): NO